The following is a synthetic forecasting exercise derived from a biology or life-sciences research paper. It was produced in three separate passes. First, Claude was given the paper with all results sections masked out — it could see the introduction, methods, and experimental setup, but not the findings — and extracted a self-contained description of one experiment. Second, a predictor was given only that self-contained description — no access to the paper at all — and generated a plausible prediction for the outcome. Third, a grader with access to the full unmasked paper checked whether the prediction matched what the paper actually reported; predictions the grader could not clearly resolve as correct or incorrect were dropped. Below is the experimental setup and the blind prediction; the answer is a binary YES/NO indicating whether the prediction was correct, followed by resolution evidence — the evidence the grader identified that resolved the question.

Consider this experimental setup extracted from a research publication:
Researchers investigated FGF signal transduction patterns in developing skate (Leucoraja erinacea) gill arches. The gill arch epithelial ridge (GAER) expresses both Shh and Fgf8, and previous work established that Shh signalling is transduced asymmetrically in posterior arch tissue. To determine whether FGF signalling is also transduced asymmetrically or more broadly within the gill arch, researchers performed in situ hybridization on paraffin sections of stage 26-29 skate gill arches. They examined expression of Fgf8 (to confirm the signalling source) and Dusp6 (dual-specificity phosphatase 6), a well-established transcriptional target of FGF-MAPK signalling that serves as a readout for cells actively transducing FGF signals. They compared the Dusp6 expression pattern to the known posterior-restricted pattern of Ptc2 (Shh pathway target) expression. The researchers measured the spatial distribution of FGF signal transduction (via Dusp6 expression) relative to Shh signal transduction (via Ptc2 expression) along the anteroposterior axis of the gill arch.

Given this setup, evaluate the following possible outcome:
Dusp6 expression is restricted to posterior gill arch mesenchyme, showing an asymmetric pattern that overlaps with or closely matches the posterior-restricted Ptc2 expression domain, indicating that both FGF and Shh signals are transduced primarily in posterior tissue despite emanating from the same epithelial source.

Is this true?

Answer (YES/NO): NO